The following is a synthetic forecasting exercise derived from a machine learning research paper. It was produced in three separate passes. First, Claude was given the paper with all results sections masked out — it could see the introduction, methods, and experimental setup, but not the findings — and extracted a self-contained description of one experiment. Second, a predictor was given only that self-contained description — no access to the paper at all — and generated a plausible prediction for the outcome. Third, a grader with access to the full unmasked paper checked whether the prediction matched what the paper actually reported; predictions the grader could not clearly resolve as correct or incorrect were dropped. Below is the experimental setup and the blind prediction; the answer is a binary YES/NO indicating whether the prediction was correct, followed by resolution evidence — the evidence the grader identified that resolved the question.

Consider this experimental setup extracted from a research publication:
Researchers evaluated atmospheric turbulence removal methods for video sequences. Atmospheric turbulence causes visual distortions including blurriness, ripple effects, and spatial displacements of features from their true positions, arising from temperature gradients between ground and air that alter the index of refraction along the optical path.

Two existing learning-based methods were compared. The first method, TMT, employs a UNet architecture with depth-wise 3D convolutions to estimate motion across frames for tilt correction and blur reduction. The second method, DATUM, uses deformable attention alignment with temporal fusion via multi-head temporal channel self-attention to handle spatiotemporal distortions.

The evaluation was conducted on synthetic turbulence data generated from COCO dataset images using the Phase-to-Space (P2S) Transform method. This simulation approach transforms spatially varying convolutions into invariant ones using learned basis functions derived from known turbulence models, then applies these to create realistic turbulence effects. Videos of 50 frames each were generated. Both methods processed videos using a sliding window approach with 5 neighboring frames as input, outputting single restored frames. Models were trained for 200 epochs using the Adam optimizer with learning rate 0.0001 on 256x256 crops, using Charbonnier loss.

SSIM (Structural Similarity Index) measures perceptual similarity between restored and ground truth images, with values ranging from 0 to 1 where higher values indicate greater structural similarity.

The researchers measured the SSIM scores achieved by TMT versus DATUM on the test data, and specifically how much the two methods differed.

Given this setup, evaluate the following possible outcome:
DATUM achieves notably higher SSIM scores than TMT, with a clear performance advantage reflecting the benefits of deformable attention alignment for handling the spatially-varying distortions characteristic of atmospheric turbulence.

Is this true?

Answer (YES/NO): NO